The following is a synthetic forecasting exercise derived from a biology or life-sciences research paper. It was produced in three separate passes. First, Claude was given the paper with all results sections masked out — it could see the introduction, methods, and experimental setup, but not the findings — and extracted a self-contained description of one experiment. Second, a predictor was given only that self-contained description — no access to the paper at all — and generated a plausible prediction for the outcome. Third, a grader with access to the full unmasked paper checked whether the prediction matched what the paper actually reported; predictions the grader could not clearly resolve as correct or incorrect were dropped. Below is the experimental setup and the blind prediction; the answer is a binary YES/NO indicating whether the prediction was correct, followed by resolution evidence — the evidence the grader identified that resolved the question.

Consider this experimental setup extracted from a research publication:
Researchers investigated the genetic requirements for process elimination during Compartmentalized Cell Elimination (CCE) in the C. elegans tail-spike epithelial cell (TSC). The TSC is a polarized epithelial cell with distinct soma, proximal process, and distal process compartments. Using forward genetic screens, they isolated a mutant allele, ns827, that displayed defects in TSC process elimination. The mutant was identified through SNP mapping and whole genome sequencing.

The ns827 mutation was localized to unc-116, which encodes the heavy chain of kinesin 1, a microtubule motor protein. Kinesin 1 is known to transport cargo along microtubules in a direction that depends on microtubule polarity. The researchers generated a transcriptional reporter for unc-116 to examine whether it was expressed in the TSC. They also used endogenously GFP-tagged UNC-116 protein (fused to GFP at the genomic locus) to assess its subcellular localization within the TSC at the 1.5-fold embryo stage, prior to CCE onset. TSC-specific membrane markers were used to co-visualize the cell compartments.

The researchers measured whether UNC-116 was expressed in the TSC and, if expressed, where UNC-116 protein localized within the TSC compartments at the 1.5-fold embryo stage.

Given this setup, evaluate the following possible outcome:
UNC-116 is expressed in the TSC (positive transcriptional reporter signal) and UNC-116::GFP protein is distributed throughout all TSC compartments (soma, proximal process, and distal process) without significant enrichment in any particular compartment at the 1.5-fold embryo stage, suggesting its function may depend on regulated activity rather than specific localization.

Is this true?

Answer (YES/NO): NO